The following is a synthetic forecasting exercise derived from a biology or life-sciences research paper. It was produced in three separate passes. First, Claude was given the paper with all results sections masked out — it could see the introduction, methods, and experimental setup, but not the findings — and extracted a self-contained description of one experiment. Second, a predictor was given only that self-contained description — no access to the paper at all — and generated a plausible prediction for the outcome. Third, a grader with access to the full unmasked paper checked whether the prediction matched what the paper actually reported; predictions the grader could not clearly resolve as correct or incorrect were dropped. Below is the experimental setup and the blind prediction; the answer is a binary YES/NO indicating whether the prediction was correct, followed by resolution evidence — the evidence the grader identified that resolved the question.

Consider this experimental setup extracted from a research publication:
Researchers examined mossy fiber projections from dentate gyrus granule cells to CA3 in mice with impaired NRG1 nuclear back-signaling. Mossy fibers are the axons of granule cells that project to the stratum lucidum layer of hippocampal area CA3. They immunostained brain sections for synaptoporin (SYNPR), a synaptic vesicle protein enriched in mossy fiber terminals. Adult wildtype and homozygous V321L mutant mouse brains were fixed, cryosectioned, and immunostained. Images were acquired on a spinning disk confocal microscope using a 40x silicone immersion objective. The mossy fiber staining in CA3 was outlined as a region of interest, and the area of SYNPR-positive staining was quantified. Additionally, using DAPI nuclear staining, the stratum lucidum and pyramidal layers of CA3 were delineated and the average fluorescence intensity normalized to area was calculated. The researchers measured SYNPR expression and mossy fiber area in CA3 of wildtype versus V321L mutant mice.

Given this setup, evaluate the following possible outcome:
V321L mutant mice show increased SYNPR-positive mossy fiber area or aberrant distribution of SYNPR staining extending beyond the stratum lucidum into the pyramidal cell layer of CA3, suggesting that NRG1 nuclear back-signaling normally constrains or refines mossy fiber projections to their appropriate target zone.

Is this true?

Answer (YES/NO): NO